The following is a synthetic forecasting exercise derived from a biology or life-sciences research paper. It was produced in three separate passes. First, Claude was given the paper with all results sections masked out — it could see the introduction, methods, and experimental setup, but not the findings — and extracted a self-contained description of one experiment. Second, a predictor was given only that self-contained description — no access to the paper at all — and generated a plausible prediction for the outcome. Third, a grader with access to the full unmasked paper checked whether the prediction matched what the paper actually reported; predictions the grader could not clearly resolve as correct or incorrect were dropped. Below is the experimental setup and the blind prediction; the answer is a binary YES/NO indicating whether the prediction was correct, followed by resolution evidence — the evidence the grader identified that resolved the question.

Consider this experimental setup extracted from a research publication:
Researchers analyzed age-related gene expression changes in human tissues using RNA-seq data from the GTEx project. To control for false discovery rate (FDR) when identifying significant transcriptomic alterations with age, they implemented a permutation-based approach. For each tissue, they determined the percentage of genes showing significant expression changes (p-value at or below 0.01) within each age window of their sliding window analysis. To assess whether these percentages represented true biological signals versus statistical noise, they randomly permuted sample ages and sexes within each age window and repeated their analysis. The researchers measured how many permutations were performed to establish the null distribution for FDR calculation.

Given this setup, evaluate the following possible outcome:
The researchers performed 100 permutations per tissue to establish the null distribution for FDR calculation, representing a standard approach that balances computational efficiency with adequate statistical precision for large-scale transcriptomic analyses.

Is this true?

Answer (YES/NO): NO